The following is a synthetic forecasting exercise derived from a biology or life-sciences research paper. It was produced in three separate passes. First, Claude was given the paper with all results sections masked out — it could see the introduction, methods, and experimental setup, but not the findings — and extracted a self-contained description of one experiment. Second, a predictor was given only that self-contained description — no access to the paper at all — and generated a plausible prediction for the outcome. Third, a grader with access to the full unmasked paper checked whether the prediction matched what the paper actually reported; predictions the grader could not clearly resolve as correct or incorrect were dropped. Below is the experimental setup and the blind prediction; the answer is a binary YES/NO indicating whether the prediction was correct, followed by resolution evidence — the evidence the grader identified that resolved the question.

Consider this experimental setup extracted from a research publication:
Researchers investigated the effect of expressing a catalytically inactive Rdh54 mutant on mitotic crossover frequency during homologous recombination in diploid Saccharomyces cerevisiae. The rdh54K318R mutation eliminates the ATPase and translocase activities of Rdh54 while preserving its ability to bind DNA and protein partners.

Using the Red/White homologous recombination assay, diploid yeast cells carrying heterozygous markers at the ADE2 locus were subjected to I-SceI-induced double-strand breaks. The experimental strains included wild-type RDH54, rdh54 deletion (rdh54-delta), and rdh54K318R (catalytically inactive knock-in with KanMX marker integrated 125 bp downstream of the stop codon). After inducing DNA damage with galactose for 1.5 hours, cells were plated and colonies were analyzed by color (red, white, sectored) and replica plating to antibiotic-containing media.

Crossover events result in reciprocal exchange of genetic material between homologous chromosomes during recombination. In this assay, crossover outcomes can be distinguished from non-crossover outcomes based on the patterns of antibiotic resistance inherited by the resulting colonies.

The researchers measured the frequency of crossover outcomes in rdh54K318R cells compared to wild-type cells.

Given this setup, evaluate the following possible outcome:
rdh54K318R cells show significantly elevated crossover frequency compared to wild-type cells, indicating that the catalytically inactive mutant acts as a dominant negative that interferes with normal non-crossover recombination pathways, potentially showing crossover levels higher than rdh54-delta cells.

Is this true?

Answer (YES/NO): NO